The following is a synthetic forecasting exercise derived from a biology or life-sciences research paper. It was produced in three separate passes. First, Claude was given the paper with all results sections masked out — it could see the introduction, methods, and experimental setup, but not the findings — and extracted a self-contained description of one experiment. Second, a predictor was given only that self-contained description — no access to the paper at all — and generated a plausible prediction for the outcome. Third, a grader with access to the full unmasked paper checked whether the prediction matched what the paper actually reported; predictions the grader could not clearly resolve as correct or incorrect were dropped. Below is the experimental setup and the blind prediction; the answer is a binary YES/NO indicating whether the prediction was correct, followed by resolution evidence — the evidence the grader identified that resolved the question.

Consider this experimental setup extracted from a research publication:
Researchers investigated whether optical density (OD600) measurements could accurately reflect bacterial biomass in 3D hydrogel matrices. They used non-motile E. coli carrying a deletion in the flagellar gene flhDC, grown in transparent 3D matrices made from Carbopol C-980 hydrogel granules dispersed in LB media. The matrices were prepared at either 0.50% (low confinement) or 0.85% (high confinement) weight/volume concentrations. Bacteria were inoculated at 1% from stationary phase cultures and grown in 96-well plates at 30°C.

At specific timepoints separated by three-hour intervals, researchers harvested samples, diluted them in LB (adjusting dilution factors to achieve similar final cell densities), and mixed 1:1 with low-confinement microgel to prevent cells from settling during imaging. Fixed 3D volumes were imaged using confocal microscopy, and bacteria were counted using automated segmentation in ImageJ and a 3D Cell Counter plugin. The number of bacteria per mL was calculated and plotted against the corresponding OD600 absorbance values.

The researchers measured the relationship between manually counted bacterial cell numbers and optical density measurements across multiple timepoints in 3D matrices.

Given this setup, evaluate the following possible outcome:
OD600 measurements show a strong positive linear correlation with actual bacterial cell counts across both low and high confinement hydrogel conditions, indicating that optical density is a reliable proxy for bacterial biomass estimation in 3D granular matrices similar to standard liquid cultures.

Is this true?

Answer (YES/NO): NO